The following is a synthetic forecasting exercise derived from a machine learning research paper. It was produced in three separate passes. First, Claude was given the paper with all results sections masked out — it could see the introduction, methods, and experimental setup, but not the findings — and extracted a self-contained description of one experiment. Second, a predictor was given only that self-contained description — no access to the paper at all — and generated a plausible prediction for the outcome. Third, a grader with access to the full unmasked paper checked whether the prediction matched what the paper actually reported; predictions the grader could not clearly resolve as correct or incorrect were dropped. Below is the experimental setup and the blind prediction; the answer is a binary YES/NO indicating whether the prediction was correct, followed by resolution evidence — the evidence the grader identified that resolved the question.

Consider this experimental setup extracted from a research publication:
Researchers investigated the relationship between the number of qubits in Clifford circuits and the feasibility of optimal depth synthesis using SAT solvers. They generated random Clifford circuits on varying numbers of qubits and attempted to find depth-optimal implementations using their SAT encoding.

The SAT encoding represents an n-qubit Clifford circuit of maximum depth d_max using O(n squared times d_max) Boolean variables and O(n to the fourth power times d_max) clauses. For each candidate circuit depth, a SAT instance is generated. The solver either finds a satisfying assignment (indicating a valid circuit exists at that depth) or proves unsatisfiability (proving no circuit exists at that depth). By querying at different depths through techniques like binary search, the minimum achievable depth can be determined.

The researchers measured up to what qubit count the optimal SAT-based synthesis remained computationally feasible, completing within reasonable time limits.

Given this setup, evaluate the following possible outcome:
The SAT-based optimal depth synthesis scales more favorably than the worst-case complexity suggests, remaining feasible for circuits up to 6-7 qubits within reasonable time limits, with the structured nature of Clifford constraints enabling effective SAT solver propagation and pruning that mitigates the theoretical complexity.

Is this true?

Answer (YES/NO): NO